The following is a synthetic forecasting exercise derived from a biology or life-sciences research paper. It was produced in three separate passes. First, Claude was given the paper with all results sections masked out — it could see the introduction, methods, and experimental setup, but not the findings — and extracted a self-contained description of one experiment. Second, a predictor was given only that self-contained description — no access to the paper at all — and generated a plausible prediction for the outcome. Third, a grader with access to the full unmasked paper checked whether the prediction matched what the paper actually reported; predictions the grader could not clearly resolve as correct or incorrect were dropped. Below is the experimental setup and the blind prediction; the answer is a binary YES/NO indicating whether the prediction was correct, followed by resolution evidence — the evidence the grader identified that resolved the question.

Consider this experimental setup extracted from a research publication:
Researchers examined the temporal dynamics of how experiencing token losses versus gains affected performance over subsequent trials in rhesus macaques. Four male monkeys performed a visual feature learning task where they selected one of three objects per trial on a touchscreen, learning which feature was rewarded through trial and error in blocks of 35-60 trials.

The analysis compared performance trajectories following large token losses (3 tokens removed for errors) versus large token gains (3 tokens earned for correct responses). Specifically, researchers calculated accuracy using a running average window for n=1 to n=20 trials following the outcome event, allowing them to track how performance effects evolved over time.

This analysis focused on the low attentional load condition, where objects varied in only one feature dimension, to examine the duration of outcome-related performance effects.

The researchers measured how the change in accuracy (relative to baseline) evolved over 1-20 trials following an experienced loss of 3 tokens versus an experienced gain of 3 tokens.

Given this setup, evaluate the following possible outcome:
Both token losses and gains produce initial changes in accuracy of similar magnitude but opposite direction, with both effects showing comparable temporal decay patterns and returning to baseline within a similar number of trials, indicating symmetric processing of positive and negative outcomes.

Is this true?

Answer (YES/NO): NO